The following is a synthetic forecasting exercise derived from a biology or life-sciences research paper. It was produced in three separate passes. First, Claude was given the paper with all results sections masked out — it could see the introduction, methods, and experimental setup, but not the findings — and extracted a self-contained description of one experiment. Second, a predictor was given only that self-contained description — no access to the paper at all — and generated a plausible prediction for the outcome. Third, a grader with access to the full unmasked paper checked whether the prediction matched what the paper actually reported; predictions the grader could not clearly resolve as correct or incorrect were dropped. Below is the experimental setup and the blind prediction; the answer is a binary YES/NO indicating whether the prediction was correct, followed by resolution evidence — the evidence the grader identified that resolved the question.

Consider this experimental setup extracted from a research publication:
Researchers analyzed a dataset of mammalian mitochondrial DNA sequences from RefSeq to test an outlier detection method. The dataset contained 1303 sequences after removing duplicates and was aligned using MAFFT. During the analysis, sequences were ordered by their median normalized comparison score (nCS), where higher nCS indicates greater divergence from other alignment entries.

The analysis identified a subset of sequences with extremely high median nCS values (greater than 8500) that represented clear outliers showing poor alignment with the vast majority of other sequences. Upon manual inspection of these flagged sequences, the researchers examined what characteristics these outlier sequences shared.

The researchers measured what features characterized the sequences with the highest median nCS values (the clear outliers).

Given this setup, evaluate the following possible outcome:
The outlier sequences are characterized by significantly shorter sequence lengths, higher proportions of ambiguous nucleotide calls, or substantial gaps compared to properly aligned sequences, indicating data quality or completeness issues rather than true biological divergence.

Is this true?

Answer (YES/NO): NO